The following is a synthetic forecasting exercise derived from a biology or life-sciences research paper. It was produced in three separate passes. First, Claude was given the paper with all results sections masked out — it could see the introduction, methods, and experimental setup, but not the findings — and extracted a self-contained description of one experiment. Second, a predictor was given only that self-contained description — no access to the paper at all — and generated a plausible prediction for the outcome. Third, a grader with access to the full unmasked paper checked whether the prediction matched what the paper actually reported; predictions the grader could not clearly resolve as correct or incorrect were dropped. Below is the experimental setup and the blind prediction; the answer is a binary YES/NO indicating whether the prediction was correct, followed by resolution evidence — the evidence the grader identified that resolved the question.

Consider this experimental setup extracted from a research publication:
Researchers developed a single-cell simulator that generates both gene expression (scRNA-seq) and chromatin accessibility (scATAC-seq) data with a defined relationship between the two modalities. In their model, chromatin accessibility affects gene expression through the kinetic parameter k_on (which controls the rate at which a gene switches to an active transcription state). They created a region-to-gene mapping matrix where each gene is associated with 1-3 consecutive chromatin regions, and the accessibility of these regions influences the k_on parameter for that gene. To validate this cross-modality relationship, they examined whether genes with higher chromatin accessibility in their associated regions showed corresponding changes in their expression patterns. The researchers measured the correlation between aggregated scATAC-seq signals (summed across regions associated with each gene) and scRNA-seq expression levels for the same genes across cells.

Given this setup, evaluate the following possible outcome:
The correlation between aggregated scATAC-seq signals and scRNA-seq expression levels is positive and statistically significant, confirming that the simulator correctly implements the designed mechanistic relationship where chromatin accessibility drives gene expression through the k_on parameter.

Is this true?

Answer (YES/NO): YES